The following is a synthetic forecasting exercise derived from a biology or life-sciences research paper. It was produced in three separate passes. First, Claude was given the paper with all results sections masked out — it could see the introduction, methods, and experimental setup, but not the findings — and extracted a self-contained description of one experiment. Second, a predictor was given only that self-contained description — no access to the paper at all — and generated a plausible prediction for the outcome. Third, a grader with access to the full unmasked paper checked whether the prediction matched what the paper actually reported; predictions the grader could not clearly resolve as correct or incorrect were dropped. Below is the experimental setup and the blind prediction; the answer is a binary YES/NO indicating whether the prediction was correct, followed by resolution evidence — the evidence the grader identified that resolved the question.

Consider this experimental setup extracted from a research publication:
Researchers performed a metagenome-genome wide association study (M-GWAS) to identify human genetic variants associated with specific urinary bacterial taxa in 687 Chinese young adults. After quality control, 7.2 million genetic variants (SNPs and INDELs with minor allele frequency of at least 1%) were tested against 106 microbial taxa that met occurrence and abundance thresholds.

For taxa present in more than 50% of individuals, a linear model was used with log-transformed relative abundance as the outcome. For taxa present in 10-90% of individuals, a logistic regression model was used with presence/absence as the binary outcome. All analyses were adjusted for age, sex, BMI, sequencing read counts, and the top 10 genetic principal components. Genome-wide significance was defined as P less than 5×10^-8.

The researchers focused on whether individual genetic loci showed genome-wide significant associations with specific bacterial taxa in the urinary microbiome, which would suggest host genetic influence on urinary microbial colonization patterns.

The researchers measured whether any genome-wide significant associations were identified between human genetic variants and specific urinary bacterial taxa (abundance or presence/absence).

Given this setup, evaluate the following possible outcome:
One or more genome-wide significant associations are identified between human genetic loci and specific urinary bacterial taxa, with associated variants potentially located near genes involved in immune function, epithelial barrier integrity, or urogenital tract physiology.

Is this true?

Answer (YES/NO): YES